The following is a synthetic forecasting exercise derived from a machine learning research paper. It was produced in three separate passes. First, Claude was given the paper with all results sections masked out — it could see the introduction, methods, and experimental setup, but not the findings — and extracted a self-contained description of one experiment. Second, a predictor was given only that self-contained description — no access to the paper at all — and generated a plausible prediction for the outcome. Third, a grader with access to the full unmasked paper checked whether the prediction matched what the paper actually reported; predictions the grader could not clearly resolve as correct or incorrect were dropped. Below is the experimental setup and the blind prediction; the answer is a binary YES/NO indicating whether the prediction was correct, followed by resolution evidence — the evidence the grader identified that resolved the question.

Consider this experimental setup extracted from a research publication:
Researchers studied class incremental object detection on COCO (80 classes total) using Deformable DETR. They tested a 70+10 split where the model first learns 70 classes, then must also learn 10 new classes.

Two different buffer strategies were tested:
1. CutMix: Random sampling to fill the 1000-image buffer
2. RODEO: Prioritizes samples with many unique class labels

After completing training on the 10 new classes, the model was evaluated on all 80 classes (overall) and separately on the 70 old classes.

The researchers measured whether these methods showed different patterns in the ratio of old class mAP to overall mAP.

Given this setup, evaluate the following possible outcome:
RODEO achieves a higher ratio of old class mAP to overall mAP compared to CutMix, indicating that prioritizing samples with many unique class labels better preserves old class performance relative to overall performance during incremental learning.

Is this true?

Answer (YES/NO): NO